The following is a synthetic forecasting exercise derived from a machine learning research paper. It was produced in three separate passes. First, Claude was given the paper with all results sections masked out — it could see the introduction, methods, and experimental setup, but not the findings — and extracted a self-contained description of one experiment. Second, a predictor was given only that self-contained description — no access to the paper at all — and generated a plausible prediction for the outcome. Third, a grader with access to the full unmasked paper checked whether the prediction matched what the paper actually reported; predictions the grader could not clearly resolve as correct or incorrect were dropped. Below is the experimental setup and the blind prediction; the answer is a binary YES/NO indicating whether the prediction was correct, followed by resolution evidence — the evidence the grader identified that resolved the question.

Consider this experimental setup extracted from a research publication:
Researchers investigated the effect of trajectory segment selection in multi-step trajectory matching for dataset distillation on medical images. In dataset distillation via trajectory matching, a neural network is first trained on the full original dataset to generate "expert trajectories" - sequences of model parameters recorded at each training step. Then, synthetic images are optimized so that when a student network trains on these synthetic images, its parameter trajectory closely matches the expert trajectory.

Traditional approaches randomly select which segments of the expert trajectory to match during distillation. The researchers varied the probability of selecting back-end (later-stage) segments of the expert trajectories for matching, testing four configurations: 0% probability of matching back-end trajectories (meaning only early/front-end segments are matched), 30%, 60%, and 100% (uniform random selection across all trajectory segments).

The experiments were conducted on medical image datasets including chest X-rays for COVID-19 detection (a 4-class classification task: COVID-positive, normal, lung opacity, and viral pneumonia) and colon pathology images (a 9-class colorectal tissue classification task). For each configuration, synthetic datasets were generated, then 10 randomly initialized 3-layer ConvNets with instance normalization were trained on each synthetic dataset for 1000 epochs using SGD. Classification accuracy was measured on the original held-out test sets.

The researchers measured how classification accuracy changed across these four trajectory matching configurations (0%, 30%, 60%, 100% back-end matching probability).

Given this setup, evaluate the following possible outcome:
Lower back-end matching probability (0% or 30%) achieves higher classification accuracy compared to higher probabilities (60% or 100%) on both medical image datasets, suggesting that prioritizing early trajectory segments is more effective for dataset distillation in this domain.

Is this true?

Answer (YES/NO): YES